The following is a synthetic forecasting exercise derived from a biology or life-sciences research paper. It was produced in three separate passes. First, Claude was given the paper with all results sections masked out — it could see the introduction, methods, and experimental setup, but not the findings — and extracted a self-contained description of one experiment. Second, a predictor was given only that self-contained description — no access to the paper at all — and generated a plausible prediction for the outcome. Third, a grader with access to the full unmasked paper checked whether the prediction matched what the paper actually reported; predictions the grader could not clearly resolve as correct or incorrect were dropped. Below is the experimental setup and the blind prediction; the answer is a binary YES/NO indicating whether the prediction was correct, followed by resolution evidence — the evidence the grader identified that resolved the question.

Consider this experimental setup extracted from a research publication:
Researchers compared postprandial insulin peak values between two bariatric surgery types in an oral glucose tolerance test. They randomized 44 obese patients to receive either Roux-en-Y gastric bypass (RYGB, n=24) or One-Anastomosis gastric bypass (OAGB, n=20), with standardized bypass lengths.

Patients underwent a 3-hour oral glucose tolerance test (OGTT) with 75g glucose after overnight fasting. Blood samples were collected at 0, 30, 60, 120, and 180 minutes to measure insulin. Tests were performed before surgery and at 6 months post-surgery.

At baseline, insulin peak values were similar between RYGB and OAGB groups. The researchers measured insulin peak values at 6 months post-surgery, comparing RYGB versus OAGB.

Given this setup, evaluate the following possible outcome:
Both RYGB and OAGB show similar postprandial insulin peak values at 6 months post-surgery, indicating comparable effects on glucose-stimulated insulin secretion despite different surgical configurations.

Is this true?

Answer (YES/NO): NO